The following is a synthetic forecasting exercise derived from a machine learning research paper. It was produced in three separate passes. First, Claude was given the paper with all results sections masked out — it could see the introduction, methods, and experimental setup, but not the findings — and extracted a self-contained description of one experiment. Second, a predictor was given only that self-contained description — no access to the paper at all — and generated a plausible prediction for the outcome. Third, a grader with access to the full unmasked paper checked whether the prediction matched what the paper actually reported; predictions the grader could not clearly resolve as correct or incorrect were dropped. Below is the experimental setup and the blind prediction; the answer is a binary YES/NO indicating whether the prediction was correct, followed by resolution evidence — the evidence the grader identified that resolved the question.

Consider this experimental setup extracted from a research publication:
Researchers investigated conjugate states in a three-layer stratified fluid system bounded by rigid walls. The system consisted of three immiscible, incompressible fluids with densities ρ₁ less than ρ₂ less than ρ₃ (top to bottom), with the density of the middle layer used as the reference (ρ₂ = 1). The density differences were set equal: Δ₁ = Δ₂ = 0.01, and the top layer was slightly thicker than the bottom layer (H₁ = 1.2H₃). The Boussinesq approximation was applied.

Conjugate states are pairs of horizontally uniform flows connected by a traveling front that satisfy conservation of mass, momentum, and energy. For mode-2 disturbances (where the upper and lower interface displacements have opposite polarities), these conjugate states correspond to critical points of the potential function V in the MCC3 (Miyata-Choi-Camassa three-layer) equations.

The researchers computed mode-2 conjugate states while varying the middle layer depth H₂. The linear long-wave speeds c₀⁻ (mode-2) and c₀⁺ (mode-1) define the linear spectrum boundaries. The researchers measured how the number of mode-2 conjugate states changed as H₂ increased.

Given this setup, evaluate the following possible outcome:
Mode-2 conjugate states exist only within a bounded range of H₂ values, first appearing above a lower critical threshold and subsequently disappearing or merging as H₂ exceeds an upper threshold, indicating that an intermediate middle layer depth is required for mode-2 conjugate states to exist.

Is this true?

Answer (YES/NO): NO